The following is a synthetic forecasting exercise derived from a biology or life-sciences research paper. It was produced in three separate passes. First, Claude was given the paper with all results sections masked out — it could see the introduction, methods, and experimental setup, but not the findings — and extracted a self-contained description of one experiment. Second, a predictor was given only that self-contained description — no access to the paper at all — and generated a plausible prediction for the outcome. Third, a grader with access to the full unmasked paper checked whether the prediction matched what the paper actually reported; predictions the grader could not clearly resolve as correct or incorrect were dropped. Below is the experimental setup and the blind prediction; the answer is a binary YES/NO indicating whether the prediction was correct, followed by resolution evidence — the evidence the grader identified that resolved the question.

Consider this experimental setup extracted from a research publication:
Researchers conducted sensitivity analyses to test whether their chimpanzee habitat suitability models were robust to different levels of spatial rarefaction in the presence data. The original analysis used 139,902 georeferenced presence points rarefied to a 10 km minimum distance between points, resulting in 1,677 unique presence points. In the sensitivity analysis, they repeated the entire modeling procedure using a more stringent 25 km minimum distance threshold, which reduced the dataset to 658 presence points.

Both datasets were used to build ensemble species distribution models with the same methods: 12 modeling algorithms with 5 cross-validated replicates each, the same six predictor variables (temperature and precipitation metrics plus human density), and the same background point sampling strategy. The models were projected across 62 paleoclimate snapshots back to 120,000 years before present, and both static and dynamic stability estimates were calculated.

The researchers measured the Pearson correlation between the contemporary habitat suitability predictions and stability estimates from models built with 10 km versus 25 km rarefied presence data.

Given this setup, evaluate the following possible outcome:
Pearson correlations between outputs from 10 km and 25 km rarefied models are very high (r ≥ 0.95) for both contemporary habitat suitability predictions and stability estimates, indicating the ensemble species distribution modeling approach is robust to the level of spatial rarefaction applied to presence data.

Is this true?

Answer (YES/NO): YES